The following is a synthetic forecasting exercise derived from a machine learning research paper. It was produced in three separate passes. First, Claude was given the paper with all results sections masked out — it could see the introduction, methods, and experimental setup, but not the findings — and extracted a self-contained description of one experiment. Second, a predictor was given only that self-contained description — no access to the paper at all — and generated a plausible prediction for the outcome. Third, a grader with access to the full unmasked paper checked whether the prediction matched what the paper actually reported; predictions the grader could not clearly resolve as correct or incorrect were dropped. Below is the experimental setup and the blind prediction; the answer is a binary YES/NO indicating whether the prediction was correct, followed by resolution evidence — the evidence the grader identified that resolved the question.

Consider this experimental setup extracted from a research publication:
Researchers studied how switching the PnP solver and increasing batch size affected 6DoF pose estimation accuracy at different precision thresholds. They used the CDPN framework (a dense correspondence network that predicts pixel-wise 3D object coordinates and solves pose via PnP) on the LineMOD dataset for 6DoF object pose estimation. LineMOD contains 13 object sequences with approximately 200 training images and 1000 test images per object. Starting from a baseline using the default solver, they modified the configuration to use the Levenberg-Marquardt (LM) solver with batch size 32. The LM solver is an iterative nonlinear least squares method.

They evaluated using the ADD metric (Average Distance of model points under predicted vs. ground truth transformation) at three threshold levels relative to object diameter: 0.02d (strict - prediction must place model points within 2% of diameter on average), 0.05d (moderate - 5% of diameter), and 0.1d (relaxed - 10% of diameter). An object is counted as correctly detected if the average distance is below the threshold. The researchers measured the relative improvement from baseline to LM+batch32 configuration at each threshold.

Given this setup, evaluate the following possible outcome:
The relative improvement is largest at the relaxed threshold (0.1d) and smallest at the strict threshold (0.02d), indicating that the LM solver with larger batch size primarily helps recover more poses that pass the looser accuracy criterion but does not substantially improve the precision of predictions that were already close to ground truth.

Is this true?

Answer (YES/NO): NO